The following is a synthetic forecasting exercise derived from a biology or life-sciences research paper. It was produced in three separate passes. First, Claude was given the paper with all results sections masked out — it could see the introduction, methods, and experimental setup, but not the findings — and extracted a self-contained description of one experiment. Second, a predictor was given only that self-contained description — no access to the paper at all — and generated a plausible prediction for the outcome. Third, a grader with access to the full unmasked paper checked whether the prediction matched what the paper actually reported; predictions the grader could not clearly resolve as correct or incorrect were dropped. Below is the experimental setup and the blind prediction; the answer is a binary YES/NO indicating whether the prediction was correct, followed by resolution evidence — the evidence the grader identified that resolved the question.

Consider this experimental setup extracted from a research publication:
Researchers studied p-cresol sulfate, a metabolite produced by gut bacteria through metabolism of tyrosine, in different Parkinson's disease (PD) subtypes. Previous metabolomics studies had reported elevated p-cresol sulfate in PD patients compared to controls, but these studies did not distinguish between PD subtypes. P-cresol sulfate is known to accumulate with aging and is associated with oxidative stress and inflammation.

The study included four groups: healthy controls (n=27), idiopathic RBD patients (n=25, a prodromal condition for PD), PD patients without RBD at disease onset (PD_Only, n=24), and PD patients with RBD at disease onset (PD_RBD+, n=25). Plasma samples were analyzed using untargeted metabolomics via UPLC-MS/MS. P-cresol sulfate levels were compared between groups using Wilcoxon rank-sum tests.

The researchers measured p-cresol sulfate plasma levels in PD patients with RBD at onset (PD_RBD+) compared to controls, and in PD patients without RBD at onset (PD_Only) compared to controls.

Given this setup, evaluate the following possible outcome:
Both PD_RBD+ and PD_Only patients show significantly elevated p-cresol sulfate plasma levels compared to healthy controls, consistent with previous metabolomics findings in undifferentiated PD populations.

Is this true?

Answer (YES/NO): NO